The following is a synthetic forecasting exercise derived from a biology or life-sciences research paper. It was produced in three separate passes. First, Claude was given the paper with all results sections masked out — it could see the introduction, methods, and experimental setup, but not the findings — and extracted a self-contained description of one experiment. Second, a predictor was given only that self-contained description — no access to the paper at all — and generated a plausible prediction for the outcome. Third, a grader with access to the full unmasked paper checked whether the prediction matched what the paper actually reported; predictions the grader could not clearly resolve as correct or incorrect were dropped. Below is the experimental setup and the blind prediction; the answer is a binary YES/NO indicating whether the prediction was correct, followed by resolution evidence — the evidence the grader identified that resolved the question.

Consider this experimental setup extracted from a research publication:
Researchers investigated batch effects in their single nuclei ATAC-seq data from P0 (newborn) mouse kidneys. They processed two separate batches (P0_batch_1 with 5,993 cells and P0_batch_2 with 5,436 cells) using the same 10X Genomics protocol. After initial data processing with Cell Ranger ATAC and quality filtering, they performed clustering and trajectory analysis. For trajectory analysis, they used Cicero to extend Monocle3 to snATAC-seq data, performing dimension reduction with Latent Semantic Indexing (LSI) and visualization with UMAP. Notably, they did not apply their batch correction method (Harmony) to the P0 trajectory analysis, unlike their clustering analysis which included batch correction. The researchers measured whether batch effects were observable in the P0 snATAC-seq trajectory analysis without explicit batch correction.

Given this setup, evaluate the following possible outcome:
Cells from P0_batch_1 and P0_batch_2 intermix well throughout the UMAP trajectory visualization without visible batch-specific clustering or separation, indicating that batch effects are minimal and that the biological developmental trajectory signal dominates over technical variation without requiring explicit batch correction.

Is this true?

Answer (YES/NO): YES